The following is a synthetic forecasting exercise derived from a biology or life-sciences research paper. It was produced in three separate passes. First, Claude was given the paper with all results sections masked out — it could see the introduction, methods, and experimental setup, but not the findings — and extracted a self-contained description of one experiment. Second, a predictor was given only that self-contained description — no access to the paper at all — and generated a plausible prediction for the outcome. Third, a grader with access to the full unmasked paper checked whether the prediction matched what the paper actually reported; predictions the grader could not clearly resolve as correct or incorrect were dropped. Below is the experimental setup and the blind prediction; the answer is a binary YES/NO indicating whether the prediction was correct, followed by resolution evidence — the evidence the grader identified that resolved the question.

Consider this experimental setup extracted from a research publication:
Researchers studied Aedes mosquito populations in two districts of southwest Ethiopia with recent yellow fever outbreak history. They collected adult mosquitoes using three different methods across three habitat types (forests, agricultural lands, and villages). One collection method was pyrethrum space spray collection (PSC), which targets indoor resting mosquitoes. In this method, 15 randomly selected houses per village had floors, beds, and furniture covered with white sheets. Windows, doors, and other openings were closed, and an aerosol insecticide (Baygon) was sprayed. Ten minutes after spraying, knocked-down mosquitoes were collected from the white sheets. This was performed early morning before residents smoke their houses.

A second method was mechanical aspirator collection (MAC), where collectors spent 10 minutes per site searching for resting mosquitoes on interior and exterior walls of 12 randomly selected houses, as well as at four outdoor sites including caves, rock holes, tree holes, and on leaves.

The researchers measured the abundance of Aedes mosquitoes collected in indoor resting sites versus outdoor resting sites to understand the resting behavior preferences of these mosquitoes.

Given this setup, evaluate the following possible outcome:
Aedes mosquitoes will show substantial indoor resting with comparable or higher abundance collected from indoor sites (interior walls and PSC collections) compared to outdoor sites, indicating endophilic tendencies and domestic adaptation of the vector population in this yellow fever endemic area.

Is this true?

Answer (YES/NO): NO